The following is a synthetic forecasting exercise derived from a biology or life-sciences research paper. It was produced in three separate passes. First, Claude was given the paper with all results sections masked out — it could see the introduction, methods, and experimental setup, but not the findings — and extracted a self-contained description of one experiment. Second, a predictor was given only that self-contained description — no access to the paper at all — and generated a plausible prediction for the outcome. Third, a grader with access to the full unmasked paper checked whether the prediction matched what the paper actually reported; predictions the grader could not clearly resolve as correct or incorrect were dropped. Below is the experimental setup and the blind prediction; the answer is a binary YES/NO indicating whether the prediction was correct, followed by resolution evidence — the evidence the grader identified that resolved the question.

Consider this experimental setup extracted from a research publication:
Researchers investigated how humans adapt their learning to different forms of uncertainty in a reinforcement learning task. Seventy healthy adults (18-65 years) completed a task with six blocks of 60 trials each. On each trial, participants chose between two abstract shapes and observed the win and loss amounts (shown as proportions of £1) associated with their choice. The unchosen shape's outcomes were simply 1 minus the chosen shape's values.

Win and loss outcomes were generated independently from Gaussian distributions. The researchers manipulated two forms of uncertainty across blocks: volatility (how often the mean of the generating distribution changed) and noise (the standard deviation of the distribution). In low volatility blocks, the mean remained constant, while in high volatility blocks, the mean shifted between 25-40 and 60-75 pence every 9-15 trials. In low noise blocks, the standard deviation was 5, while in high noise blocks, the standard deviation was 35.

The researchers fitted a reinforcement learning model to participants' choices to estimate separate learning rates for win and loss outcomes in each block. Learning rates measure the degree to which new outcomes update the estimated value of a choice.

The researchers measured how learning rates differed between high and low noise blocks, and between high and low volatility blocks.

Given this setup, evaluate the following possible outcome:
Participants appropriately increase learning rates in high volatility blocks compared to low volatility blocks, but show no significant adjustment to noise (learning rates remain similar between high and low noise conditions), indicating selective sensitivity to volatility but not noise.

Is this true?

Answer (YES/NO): YES